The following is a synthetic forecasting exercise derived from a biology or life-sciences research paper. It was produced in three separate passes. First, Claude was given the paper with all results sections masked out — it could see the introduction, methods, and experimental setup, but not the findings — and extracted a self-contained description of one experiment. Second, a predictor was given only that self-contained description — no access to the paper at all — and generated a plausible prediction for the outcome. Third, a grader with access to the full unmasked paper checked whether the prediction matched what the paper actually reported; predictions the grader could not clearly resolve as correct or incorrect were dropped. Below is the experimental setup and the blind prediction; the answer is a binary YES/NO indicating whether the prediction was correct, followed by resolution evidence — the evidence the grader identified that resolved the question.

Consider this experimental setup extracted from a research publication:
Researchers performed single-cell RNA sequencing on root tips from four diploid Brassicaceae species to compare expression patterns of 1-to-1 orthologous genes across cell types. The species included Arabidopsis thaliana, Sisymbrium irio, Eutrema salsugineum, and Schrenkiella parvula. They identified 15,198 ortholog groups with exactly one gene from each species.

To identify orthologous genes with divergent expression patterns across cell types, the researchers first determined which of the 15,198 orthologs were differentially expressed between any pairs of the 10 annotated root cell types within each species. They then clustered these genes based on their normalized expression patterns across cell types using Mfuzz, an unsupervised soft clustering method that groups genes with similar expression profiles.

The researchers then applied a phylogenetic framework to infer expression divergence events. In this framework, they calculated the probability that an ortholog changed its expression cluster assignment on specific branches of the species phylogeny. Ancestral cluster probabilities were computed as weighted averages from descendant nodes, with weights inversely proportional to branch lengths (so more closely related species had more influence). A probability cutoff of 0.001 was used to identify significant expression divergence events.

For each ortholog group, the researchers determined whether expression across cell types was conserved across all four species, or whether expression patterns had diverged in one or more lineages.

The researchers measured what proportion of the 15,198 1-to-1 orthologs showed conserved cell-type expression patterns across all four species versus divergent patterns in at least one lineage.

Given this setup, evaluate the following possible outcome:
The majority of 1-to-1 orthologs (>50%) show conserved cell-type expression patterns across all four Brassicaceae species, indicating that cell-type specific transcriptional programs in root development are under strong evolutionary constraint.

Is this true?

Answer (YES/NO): NO